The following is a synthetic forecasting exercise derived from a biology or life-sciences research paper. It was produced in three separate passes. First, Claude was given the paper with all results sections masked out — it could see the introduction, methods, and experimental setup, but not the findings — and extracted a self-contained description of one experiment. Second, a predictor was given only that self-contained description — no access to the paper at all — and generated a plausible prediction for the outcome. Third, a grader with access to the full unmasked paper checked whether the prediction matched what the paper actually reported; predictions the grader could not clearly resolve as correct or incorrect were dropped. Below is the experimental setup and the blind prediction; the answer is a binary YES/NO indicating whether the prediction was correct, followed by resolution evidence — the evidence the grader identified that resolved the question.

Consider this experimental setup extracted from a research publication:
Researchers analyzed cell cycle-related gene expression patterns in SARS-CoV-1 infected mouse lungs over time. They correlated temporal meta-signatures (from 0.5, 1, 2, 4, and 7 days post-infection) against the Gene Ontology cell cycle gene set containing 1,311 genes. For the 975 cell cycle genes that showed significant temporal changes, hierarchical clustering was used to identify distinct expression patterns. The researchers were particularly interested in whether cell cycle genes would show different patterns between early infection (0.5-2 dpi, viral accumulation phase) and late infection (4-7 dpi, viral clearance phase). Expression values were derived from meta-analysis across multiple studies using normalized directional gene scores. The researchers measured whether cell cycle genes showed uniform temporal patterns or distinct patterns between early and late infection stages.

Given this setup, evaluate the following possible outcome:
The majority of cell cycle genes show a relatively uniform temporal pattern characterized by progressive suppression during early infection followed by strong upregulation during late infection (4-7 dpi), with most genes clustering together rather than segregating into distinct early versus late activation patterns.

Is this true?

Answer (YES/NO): NO